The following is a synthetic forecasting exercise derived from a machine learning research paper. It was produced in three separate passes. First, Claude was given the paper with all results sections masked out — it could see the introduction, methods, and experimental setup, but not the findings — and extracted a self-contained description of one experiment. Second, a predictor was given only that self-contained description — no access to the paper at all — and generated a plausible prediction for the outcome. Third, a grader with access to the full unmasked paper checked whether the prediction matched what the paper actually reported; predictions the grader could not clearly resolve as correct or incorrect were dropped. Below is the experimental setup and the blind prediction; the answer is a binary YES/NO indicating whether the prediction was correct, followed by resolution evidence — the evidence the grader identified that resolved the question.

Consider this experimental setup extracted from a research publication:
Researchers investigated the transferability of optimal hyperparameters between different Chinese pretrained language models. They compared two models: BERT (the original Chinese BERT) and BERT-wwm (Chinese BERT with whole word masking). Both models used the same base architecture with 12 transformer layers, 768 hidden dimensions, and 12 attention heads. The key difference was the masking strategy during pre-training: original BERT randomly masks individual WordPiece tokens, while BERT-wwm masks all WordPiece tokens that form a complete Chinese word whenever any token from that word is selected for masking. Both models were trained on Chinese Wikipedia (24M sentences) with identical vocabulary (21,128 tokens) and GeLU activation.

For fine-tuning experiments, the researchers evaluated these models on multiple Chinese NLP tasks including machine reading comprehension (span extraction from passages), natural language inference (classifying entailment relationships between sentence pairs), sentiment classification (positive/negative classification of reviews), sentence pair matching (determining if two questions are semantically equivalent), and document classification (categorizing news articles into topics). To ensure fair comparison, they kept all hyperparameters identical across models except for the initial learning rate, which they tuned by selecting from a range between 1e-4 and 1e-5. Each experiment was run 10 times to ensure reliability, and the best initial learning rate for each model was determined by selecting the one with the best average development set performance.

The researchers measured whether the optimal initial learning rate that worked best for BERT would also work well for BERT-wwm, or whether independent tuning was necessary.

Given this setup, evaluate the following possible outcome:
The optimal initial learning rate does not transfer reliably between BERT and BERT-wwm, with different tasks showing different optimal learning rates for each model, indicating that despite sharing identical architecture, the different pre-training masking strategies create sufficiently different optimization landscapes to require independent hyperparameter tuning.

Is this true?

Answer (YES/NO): NO